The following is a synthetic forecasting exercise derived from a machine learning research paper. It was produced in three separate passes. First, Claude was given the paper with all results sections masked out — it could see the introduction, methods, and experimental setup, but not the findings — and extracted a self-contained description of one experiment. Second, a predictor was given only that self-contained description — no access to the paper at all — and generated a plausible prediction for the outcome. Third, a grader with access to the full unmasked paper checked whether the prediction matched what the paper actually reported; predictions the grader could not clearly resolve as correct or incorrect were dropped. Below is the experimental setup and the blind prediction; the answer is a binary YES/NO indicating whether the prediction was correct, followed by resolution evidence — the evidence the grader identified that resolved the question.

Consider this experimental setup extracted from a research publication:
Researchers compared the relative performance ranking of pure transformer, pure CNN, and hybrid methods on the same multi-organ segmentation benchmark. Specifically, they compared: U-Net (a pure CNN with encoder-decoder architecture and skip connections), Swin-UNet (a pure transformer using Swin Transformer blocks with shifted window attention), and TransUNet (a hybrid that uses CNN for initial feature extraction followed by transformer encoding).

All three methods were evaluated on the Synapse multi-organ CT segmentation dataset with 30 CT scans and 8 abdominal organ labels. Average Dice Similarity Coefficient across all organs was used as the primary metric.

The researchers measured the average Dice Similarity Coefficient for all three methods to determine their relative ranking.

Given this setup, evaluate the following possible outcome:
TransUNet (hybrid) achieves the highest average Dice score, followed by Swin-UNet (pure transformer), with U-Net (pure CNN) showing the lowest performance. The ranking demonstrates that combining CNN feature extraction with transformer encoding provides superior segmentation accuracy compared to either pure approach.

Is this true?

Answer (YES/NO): NO